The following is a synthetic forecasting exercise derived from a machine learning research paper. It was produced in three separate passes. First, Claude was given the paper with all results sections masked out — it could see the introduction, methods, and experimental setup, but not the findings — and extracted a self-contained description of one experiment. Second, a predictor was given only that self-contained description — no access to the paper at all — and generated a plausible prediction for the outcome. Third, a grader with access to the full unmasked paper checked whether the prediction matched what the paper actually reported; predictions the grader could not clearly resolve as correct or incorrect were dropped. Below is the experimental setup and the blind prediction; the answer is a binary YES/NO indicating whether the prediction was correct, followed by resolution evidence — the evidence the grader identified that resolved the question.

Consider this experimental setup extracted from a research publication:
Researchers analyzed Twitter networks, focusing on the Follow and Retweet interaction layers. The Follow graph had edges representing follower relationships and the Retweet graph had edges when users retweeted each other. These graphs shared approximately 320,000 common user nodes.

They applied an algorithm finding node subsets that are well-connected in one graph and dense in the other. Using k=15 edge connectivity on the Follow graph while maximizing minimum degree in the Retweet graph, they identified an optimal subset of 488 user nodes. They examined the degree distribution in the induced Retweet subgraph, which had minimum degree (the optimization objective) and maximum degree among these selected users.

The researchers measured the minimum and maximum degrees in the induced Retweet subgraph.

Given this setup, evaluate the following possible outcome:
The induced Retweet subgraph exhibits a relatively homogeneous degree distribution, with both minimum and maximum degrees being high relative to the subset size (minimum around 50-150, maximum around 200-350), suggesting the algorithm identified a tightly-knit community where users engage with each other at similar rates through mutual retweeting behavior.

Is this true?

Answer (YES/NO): NO